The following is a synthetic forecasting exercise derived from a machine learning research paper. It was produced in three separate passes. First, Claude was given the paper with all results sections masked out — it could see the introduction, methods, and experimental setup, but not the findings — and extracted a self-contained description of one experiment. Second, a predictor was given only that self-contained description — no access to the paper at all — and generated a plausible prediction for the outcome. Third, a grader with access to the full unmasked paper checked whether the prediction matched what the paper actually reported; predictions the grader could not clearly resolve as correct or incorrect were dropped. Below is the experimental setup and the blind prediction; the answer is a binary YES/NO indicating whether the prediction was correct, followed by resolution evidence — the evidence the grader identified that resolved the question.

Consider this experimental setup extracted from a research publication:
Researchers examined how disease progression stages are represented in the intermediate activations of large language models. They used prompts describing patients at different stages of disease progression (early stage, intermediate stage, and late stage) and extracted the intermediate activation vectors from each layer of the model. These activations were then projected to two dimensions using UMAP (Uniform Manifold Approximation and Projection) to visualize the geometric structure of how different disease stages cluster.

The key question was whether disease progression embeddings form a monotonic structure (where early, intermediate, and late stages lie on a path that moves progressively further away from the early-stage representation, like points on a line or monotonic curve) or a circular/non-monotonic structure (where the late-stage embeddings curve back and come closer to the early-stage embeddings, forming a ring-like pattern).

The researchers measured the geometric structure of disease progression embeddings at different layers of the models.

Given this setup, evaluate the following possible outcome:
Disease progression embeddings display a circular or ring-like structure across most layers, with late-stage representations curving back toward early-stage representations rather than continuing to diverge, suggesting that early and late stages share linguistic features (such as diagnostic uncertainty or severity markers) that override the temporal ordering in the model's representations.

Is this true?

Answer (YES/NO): YES